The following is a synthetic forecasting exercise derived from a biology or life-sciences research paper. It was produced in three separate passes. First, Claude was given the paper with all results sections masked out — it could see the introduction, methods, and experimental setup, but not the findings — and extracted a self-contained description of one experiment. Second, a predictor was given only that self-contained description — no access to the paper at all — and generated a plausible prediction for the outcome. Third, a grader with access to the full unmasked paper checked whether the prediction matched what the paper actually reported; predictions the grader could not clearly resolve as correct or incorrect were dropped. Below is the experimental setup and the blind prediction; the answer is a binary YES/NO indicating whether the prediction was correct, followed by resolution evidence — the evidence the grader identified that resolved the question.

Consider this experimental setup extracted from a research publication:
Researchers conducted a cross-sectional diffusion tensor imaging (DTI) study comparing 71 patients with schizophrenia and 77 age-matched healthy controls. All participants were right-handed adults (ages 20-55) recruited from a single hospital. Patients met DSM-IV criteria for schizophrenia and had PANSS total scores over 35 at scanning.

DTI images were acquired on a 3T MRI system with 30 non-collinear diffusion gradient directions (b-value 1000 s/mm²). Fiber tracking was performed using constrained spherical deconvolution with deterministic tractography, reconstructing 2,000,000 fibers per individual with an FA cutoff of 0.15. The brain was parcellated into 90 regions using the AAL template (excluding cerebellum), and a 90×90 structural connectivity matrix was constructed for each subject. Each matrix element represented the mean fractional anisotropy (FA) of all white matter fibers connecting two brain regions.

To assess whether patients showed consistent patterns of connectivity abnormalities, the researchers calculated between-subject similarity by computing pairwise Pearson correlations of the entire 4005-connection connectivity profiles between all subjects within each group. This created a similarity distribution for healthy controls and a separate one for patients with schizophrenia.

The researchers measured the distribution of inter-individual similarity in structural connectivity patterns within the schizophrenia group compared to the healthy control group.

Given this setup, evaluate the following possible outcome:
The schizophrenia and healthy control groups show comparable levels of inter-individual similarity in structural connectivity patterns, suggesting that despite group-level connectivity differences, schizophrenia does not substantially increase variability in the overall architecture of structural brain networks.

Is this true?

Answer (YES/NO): NO